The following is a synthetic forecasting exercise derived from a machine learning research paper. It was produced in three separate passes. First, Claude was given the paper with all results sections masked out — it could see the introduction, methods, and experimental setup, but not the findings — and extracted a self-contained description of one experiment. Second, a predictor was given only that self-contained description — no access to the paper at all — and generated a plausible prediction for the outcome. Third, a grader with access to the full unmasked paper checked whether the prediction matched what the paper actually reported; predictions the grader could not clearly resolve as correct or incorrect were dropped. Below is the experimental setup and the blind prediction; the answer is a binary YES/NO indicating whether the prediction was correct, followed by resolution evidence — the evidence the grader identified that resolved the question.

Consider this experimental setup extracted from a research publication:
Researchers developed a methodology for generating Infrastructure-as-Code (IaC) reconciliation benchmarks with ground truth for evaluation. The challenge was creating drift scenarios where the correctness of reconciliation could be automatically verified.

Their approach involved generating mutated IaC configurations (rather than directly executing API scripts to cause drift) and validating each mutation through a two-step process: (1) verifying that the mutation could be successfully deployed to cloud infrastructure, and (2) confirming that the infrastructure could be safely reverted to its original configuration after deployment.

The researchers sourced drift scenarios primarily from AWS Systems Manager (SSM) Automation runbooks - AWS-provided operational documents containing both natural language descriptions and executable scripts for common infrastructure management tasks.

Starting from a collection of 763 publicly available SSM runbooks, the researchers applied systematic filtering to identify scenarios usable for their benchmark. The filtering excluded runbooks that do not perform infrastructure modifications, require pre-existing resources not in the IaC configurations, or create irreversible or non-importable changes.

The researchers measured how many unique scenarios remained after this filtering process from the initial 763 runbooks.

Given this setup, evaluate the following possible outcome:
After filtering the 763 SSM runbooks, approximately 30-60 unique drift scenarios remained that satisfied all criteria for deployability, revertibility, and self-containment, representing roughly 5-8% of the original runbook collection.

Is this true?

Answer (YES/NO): NO